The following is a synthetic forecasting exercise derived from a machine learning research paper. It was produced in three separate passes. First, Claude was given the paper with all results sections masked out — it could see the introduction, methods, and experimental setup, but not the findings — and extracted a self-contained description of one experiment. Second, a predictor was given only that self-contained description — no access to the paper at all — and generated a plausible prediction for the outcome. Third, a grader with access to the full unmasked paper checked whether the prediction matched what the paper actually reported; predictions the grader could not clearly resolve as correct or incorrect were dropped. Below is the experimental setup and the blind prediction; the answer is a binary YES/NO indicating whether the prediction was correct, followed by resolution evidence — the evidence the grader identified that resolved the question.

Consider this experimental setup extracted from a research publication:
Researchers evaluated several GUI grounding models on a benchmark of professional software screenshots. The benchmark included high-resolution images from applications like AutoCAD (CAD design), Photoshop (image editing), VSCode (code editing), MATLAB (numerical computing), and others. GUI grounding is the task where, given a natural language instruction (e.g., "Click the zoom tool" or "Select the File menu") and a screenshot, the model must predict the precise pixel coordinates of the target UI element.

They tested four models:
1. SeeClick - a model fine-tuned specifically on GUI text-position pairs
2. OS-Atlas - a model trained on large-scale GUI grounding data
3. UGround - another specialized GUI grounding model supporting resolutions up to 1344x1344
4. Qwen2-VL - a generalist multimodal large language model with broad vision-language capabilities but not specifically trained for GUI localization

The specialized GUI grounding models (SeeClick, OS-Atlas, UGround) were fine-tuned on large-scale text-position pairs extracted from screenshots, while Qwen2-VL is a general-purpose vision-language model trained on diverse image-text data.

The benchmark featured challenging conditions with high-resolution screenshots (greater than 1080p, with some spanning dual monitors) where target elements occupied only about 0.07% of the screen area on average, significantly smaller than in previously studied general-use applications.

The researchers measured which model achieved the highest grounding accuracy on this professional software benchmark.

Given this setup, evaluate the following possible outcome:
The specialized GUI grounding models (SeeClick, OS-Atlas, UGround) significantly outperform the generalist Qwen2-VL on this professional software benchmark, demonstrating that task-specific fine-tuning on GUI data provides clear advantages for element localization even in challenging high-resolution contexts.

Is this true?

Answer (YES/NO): NO